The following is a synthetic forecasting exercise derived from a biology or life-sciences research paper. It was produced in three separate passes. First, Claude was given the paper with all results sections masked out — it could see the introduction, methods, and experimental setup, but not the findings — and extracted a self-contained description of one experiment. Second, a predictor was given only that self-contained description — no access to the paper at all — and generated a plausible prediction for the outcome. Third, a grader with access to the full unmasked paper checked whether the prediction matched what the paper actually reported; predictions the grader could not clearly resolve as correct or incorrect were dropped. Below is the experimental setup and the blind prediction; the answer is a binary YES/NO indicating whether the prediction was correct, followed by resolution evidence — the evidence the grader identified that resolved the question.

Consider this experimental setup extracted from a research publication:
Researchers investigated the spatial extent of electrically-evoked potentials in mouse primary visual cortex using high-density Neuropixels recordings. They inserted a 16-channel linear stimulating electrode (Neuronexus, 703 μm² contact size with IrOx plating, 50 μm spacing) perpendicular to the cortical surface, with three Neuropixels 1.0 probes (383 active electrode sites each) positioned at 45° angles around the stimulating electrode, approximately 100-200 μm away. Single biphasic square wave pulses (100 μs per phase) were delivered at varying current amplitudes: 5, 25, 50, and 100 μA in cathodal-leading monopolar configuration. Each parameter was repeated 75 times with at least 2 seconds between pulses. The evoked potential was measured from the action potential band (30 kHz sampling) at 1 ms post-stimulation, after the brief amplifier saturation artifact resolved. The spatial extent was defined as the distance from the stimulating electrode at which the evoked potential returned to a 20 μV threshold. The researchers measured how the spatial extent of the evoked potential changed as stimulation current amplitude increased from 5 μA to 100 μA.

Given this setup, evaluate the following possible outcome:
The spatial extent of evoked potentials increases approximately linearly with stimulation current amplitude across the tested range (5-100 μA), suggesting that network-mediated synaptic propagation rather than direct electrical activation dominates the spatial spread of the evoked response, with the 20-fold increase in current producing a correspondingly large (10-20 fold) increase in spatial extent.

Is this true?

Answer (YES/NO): NO